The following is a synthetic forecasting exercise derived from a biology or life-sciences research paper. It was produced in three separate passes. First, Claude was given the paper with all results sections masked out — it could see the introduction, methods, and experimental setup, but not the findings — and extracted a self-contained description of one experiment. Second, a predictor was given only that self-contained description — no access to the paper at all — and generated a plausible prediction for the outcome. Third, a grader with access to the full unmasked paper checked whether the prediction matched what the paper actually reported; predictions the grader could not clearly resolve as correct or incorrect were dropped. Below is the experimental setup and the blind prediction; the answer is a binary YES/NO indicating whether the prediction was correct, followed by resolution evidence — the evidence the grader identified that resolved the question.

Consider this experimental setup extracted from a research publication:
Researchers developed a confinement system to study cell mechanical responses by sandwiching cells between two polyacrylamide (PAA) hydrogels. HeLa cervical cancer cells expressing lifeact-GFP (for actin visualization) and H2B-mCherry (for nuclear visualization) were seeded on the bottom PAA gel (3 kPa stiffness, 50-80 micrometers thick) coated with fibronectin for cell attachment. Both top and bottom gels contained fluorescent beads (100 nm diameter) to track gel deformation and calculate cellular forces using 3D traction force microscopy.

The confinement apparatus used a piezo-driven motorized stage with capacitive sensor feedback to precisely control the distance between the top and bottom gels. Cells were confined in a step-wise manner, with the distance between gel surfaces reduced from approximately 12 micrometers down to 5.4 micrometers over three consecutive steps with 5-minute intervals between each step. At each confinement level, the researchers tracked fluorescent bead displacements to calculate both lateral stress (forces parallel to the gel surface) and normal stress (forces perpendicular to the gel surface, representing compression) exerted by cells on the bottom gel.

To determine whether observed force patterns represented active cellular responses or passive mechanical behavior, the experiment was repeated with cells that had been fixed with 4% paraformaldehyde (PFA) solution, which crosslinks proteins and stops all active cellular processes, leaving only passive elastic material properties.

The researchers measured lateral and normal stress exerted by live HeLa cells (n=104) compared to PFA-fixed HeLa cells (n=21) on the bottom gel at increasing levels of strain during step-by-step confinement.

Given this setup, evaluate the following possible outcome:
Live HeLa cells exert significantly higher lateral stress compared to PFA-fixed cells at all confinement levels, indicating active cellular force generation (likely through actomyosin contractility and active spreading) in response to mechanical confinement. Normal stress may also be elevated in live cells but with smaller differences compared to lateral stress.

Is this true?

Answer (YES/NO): NO